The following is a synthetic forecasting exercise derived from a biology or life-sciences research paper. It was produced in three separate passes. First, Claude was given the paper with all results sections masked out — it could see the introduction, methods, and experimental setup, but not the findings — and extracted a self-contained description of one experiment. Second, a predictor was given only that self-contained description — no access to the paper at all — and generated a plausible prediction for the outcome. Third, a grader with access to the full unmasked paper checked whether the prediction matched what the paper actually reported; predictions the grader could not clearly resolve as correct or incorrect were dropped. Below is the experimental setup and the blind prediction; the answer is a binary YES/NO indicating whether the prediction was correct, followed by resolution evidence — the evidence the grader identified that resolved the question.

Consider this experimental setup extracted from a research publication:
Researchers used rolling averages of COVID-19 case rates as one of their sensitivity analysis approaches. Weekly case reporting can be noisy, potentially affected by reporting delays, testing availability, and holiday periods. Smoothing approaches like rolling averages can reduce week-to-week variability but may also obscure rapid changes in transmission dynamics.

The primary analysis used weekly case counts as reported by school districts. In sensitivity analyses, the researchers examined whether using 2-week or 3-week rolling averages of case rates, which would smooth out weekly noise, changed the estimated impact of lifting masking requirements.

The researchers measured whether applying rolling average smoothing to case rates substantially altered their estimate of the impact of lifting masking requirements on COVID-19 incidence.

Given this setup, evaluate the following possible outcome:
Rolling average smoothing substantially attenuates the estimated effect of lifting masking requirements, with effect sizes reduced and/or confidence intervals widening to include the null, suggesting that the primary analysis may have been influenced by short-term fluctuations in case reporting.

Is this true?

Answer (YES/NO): NO